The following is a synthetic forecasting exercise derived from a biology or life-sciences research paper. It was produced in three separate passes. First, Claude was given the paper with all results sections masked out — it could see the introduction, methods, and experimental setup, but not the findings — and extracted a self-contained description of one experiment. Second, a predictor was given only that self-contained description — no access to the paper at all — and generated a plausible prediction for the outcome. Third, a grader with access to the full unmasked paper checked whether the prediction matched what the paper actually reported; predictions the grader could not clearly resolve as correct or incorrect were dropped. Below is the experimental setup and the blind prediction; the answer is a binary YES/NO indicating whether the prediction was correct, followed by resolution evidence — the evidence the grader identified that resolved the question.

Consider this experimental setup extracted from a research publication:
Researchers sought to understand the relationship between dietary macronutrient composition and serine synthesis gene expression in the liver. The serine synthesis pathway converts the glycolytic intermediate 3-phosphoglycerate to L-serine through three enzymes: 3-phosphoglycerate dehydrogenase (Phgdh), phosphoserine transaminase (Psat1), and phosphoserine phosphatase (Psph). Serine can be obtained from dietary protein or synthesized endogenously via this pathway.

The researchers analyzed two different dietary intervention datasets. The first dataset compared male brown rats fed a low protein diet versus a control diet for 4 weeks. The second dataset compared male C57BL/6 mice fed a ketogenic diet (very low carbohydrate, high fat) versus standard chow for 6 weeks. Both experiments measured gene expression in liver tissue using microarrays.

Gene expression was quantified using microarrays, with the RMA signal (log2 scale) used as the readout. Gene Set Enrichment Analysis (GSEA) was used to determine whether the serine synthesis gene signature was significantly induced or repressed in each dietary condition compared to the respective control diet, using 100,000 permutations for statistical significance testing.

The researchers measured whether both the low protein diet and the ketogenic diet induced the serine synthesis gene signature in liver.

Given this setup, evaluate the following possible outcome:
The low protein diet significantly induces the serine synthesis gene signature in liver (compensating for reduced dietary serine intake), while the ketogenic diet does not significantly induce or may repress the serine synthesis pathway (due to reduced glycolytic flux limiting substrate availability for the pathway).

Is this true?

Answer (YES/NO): NO